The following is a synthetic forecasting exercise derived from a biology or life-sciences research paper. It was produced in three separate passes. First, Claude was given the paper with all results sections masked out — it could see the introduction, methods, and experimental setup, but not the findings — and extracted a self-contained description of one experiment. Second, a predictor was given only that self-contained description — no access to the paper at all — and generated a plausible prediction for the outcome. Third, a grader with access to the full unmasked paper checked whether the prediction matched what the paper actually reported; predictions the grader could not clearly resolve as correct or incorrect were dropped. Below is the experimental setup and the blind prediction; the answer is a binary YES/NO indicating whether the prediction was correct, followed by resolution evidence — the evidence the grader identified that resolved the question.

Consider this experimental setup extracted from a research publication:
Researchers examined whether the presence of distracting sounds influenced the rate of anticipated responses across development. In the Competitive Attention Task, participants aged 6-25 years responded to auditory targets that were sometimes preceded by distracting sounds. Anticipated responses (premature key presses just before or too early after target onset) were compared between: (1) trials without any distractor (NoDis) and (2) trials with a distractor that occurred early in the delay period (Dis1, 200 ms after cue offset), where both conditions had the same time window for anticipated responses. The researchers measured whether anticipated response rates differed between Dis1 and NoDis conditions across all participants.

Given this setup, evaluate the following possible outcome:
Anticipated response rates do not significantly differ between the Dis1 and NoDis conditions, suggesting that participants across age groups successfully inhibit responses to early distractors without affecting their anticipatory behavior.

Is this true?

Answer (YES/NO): NO